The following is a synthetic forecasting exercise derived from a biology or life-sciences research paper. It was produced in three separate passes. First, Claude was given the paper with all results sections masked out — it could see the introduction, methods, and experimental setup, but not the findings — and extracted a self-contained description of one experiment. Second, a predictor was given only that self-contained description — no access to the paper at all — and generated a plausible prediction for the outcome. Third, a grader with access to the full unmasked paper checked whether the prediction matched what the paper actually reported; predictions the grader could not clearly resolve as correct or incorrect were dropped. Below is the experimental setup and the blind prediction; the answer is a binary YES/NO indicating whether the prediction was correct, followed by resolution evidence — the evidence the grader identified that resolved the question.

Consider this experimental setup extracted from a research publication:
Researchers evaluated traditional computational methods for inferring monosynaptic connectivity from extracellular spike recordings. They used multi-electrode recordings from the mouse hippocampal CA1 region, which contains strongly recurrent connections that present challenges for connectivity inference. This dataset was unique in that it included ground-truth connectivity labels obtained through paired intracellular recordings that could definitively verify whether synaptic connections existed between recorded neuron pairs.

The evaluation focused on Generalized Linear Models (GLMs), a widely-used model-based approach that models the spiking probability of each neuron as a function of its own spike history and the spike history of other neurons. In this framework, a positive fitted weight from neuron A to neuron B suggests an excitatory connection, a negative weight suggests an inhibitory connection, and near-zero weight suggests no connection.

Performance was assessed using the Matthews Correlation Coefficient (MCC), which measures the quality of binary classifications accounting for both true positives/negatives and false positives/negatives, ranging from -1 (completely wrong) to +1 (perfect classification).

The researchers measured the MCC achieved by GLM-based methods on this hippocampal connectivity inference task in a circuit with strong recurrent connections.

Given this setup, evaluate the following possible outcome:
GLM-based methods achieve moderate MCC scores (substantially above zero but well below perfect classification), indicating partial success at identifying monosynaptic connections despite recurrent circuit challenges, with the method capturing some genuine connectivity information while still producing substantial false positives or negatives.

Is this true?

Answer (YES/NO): YES